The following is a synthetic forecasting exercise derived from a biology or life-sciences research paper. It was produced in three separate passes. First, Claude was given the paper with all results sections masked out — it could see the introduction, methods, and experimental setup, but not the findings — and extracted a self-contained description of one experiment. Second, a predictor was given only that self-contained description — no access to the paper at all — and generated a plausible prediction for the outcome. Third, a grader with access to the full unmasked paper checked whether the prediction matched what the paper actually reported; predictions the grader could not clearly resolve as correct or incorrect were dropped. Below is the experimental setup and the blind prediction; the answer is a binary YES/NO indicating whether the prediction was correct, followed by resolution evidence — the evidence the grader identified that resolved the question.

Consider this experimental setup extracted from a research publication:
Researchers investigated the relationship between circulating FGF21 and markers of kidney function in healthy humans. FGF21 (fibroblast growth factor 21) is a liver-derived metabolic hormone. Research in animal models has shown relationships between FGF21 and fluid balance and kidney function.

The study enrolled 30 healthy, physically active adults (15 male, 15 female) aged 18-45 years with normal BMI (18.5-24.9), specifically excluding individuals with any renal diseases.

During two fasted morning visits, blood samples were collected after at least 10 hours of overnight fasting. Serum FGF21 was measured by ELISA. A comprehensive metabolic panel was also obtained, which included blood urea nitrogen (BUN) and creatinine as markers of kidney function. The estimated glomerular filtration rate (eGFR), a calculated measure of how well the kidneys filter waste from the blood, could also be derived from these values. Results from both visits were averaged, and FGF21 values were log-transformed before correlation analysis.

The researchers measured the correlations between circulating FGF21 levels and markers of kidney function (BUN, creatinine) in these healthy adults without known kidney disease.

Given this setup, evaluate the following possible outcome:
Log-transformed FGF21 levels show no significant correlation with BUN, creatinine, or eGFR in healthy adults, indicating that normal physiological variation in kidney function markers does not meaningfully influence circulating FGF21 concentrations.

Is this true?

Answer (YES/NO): NO